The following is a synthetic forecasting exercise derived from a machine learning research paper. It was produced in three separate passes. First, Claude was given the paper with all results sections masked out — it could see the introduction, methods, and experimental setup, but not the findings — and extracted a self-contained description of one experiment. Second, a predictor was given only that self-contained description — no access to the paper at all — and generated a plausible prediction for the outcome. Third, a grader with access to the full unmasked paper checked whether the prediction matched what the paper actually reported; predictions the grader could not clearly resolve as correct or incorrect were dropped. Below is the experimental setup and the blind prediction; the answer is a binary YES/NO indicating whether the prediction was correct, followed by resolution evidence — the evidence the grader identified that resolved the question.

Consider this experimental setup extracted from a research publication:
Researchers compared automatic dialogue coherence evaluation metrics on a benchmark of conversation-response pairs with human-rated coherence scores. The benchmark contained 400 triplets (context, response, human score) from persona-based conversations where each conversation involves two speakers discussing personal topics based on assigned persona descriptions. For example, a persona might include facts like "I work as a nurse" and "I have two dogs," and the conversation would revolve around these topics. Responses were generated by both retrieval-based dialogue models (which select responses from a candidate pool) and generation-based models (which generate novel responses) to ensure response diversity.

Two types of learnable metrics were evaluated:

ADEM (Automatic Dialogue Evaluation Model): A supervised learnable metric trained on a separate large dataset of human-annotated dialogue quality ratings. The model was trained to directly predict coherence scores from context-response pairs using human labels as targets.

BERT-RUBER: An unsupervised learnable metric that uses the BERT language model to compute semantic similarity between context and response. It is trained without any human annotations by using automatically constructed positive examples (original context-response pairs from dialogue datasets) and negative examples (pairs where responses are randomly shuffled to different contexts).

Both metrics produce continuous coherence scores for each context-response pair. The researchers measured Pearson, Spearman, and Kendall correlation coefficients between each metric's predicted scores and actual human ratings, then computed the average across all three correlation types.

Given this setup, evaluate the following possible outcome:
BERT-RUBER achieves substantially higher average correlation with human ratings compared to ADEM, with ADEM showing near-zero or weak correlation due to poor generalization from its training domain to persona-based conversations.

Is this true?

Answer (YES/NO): YES